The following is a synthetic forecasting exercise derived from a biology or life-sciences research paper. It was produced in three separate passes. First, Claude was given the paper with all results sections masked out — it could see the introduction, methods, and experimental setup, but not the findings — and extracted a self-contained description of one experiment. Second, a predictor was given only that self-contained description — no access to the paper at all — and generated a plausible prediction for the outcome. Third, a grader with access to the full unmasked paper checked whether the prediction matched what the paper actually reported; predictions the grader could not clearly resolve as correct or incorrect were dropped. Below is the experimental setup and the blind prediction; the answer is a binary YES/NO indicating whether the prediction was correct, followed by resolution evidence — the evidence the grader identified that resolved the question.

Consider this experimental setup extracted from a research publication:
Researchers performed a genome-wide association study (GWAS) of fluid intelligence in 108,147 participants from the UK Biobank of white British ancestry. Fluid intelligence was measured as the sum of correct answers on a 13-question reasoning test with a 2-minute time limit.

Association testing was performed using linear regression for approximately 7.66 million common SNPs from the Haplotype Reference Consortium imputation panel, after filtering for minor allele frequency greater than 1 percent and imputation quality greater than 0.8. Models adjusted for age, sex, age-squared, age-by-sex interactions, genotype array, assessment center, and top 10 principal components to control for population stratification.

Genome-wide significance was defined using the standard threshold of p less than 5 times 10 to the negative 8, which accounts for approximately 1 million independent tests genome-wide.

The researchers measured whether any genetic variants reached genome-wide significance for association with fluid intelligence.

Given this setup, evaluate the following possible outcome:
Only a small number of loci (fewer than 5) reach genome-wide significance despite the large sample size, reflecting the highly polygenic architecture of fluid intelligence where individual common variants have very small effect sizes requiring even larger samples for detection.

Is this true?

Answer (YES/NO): NO